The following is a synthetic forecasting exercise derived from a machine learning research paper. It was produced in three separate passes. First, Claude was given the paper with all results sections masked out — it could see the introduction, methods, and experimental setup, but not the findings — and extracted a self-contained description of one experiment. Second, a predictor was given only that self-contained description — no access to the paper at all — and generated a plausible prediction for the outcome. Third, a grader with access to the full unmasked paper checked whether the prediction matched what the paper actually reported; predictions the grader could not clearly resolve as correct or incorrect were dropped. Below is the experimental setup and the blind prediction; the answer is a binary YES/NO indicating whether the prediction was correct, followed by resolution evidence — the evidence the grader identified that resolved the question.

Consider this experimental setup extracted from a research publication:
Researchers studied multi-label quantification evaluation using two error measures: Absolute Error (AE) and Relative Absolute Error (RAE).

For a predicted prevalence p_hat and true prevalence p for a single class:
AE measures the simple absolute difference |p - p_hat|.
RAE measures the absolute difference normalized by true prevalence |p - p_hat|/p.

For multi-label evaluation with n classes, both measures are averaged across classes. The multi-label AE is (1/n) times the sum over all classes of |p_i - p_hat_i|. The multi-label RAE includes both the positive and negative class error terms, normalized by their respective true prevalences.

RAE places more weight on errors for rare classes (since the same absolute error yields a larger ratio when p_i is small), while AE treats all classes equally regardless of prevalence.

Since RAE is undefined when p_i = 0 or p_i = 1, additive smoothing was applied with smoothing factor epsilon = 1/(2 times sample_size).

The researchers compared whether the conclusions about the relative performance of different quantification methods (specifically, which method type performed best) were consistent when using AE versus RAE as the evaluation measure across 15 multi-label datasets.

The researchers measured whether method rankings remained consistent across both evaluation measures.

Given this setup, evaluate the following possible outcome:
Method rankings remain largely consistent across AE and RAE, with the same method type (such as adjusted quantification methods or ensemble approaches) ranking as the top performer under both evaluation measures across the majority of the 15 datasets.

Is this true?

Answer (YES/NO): YES